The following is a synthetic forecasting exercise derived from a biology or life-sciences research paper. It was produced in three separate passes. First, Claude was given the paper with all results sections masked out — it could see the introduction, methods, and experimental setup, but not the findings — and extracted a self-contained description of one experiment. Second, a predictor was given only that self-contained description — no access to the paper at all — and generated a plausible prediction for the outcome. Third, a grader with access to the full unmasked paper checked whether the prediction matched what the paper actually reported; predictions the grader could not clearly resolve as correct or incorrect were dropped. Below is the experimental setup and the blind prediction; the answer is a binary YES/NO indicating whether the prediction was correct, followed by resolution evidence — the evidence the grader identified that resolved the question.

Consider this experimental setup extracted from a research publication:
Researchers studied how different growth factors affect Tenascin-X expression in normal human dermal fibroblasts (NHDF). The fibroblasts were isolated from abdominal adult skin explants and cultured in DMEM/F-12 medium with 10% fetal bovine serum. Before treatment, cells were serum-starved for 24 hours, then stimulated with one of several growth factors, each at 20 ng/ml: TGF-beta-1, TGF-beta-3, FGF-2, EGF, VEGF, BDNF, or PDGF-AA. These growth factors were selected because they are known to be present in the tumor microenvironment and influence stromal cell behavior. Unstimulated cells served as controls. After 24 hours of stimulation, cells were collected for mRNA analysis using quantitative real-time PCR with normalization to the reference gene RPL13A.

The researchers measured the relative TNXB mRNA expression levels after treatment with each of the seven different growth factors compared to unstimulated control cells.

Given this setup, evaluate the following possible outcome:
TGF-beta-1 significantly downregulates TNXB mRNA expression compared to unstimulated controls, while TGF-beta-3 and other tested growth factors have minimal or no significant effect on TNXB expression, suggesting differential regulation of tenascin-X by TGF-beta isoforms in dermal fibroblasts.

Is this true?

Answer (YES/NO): NO